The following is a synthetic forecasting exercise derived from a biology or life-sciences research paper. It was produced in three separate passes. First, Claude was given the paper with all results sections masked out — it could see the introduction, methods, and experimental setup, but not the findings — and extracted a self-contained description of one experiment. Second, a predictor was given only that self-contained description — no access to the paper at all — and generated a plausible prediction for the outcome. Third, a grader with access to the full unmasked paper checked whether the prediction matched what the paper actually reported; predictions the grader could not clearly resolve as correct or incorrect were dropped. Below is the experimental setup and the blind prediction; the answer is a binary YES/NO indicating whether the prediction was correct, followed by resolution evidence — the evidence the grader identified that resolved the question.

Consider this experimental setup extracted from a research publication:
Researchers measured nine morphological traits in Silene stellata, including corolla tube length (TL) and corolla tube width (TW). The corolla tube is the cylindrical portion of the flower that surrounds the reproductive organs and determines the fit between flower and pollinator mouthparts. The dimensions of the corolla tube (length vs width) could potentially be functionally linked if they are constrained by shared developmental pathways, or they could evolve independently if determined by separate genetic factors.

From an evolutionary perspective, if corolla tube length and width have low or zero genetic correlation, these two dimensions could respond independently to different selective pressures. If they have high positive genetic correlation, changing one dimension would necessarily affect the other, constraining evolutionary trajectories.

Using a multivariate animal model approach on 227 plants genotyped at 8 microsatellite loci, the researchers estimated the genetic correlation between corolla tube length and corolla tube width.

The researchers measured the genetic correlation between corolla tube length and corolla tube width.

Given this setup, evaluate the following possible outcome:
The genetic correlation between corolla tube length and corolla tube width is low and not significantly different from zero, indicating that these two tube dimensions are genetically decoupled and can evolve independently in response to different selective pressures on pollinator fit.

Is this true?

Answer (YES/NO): YES